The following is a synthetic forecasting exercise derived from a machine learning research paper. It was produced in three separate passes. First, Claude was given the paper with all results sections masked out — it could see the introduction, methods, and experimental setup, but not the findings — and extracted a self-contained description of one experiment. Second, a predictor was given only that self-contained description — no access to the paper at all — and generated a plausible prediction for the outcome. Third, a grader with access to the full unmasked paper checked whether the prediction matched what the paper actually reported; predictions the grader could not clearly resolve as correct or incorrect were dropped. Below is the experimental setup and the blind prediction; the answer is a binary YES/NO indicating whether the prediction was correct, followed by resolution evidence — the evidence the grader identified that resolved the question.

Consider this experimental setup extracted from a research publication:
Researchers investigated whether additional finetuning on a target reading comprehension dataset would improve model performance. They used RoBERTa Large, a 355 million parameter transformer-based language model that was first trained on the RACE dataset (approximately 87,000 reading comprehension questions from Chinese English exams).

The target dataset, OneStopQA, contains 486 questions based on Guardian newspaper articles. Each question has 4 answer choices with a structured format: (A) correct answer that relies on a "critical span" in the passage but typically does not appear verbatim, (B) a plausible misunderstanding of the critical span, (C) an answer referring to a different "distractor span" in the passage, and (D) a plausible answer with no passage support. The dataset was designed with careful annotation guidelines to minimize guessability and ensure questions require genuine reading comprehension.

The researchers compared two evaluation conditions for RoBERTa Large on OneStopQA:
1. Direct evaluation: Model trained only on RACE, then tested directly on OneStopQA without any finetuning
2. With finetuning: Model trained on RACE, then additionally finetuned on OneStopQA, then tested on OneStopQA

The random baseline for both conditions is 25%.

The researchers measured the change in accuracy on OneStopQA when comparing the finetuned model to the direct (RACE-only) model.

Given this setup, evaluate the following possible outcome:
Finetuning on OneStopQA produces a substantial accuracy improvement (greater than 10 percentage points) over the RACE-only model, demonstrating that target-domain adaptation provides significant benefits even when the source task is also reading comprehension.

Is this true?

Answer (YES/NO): NO